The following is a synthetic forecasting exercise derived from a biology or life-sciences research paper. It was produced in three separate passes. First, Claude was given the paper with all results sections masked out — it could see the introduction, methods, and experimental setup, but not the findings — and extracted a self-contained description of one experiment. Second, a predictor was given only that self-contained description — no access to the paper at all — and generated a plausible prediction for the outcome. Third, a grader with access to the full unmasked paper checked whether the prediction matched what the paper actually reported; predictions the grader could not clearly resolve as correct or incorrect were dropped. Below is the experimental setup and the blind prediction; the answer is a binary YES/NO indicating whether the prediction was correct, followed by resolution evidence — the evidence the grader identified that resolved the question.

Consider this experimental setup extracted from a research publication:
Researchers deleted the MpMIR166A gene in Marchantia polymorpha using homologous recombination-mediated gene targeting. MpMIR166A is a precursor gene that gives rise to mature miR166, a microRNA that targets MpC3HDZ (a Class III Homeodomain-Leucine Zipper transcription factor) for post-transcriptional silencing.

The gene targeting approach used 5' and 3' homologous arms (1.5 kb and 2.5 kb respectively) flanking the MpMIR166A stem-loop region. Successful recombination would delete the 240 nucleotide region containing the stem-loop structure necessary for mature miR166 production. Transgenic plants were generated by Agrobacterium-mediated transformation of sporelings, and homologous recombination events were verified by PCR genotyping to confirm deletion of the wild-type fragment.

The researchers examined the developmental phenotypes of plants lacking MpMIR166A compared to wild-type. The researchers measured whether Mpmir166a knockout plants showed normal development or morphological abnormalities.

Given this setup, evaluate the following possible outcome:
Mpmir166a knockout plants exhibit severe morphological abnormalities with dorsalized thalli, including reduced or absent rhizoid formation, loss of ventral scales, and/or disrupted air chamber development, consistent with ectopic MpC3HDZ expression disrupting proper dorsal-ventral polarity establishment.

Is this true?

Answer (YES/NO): NO